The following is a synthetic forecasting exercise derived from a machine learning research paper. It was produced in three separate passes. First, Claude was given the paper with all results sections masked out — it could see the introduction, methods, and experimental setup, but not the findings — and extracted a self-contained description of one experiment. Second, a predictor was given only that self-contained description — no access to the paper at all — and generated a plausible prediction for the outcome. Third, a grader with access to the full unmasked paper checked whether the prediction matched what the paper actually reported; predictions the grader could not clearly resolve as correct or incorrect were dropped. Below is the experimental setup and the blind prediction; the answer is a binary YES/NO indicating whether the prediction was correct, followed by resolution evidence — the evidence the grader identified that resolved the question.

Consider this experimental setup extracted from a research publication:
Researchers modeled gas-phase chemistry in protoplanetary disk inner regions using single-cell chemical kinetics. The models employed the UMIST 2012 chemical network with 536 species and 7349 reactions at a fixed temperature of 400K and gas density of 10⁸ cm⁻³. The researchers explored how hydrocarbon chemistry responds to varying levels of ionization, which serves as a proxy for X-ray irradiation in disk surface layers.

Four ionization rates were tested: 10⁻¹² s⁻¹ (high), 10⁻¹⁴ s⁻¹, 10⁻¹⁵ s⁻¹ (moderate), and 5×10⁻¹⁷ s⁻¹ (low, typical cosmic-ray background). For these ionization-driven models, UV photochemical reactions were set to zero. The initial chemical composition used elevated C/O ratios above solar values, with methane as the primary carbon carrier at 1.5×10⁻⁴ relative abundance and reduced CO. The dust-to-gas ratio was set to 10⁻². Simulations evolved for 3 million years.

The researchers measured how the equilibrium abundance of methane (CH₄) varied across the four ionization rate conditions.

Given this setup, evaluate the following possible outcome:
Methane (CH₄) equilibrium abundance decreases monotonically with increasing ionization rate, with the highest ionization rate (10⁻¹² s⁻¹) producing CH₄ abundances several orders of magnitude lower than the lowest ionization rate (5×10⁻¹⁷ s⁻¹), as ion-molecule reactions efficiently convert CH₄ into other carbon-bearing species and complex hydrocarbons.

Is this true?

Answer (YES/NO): YES